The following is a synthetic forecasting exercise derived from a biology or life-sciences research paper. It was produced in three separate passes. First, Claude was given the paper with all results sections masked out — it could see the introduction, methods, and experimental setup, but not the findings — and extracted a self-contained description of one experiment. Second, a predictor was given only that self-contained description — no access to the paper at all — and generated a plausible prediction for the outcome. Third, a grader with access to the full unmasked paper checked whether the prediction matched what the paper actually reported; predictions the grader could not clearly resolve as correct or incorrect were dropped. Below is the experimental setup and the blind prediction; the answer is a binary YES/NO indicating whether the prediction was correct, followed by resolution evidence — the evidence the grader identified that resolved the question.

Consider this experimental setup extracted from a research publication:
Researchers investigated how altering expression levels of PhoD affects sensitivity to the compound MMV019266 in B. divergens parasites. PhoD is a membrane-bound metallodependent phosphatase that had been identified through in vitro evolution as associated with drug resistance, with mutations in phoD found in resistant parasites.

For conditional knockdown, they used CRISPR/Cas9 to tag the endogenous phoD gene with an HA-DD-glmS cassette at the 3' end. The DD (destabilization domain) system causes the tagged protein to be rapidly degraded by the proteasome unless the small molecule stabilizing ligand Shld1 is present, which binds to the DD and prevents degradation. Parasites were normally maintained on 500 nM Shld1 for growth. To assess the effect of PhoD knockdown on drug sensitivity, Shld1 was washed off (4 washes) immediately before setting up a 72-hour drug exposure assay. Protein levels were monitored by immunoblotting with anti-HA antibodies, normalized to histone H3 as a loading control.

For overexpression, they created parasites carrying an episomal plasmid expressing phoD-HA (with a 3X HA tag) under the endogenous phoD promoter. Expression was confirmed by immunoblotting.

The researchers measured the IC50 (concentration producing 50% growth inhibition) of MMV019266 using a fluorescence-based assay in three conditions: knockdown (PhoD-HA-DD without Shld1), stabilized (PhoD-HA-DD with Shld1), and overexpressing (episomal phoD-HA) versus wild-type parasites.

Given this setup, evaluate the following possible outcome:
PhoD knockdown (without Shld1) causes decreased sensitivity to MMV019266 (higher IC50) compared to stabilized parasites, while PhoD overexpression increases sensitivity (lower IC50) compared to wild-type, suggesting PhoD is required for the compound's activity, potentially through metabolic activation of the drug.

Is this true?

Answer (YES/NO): NO